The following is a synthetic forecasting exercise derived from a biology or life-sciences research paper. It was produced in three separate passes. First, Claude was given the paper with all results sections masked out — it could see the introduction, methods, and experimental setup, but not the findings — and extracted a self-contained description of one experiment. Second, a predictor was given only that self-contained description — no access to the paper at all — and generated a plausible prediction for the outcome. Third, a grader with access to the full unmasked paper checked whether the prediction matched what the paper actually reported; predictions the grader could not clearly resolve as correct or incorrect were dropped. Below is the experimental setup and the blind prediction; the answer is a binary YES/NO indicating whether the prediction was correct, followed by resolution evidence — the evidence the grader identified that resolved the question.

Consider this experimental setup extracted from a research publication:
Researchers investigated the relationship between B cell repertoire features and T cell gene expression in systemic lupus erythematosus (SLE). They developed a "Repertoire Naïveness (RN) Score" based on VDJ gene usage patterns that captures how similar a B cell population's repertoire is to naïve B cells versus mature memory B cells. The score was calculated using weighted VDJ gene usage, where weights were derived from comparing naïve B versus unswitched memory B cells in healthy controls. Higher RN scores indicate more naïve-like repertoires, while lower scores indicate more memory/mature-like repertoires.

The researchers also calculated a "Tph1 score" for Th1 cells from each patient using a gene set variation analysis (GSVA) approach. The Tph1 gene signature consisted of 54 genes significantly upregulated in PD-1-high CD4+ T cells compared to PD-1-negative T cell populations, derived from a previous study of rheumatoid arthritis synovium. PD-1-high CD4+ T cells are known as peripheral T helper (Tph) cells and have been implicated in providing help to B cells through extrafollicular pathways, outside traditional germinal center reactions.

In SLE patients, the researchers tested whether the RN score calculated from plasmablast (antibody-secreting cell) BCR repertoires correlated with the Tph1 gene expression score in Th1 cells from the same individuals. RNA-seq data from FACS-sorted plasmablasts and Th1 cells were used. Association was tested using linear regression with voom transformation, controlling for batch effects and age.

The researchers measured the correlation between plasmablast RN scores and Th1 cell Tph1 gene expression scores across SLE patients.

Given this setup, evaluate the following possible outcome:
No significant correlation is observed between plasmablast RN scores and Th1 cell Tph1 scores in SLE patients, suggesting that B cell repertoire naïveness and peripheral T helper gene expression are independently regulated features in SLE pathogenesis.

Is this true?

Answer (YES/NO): NO